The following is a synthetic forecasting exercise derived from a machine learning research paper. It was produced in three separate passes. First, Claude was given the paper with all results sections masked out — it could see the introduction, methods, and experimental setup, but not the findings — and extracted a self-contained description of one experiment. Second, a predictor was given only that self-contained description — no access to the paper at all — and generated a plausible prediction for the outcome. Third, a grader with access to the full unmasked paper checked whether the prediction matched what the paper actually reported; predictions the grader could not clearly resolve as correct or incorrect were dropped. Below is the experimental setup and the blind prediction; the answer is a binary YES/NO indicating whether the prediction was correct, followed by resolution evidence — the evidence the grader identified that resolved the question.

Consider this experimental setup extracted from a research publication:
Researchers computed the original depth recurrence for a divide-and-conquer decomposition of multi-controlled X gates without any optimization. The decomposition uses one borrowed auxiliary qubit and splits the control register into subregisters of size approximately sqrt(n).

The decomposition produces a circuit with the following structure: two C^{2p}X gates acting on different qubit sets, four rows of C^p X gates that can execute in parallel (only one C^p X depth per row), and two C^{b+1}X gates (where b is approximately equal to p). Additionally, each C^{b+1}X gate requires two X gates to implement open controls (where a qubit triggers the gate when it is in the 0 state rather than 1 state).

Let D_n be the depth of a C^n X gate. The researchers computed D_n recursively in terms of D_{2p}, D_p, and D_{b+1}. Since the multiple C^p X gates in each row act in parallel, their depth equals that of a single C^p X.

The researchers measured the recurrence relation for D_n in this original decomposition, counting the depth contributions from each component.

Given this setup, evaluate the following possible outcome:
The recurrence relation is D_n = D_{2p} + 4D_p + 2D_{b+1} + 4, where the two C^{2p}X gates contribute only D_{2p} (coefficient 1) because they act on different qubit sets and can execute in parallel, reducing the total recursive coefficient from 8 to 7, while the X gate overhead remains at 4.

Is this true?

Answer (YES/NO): NO